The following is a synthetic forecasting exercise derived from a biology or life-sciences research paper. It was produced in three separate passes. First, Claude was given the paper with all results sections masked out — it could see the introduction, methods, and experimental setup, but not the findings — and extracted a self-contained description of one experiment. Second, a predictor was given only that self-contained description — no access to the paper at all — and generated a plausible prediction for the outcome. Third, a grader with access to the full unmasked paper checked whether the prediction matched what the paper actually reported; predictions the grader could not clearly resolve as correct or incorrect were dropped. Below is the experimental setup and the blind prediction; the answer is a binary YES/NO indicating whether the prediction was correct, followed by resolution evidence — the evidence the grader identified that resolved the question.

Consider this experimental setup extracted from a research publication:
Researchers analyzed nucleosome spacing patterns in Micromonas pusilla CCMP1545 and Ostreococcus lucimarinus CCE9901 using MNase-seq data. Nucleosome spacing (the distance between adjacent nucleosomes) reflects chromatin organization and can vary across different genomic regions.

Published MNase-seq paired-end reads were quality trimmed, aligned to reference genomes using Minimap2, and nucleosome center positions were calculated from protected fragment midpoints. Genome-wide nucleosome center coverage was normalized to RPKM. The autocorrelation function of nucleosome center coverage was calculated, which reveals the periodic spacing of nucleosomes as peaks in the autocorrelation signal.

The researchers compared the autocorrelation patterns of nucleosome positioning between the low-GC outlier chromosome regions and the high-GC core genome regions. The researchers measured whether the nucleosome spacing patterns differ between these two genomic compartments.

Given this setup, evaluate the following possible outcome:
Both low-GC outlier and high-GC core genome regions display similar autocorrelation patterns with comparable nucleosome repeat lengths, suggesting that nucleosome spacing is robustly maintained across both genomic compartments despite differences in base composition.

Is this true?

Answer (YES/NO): NO